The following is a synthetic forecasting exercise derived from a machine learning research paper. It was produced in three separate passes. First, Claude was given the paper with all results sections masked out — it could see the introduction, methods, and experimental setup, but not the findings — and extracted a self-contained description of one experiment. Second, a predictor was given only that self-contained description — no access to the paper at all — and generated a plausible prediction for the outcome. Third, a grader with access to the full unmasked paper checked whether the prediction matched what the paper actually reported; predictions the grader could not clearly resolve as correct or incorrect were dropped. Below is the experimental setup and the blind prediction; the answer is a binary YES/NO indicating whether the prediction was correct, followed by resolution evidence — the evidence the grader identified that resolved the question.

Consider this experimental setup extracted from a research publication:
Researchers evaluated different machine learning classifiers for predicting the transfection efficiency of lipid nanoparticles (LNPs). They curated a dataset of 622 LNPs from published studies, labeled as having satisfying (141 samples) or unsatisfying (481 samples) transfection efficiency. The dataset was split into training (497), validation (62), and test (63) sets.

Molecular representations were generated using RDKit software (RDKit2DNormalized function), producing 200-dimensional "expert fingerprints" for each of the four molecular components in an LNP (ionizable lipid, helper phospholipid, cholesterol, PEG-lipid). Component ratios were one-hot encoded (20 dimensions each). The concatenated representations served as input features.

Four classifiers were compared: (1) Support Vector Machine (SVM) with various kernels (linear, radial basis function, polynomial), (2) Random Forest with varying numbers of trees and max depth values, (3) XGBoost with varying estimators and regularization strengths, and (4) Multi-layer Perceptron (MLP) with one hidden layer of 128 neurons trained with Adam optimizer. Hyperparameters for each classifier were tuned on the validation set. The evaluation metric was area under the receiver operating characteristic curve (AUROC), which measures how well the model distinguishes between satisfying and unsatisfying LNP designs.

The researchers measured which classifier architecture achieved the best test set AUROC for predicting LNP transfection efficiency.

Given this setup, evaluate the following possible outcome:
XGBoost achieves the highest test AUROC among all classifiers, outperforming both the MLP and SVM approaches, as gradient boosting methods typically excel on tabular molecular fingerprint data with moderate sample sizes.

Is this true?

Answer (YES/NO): NO